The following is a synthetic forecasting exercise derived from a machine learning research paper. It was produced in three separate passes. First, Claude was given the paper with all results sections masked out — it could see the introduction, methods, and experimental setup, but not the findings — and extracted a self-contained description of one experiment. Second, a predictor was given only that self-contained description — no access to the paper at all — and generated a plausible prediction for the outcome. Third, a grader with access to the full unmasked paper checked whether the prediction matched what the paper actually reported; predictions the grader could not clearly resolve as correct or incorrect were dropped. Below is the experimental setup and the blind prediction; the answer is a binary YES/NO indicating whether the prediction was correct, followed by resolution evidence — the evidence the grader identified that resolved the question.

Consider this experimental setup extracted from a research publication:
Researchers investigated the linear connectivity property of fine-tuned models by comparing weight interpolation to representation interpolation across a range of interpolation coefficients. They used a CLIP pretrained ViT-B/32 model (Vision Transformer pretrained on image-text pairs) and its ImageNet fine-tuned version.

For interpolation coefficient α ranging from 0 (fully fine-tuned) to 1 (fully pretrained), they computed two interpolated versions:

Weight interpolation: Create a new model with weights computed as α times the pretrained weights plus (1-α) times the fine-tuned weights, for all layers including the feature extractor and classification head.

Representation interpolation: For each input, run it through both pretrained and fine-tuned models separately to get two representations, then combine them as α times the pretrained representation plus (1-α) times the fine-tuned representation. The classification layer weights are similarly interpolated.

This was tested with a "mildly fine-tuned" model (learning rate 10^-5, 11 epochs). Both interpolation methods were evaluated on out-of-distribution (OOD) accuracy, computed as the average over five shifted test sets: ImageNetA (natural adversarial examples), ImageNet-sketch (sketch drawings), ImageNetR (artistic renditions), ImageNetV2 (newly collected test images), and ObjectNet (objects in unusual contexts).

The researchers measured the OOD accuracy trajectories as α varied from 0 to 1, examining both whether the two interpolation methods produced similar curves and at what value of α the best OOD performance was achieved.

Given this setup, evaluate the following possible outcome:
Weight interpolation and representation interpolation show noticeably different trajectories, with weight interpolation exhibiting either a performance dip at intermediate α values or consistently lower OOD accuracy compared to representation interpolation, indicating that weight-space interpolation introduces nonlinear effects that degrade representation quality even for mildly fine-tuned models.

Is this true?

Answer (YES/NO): NO